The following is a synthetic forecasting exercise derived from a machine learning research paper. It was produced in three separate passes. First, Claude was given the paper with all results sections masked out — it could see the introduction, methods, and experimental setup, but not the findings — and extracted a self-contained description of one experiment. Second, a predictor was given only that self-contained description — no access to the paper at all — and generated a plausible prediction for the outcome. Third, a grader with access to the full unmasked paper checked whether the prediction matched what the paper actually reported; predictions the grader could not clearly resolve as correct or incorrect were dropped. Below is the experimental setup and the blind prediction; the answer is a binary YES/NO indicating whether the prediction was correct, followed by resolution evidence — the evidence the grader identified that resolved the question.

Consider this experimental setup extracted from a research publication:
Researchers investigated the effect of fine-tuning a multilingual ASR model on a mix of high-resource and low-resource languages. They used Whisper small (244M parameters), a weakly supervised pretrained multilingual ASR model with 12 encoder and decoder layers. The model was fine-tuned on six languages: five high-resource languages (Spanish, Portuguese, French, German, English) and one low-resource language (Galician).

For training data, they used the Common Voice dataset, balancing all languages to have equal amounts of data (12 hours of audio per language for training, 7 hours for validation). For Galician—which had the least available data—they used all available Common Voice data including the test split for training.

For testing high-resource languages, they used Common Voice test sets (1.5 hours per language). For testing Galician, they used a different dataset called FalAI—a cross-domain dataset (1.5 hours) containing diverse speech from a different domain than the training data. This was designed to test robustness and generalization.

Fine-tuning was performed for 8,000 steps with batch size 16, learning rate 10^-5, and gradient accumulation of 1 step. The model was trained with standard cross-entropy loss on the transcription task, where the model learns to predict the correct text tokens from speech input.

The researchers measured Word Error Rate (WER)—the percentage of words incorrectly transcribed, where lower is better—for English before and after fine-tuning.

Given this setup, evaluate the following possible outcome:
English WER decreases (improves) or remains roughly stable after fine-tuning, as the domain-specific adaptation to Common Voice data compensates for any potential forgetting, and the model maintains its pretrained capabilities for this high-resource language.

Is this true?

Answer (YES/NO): NO